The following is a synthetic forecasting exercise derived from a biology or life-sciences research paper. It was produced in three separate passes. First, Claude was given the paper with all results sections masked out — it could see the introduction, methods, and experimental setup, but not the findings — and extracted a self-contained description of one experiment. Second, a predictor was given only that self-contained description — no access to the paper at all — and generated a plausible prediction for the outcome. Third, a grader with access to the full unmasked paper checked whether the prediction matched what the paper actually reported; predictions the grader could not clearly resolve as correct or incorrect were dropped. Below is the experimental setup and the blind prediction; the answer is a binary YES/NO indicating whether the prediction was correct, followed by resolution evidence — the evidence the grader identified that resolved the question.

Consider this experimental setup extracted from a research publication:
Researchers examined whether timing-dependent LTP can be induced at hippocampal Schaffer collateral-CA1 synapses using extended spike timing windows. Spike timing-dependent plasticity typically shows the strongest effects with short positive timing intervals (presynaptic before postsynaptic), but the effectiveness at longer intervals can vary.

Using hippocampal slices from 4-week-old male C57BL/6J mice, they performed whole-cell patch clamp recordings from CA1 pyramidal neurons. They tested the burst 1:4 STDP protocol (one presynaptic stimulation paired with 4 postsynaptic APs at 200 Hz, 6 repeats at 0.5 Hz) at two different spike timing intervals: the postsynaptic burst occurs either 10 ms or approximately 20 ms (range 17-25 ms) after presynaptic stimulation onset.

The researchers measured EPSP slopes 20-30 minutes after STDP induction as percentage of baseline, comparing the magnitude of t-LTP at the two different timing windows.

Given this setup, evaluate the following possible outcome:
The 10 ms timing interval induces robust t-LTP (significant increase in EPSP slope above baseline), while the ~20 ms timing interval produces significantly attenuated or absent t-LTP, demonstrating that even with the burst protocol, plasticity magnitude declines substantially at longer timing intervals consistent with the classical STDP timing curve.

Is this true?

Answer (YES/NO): YES